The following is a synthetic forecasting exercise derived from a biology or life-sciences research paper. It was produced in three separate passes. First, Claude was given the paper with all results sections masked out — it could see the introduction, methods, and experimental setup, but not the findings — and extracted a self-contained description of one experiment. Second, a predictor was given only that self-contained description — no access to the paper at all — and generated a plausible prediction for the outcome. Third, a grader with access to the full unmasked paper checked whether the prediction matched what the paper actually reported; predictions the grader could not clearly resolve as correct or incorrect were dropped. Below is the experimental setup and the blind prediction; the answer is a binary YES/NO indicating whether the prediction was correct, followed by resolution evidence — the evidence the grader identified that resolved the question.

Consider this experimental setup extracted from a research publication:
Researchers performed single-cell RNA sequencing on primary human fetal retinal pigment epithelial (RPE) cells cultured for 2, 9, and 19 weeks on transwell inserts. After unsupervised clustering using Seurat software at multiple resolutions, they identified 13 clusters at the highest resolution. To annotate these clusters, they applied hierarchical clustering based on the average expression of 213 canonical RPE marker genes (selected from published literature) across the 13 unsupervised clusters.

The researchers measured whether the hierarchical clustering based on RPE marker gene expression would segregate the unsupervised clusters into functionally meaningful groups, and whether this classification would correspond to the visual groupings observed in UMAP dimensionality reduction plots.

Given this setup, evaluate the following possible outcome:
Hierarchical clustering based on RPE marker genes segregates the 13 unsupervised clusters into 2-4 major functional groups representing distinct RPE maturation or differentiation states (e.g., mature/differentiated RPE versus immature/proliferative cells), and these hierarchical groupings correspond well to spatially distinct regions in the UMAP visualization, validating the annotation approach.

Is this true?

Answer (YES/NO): YES